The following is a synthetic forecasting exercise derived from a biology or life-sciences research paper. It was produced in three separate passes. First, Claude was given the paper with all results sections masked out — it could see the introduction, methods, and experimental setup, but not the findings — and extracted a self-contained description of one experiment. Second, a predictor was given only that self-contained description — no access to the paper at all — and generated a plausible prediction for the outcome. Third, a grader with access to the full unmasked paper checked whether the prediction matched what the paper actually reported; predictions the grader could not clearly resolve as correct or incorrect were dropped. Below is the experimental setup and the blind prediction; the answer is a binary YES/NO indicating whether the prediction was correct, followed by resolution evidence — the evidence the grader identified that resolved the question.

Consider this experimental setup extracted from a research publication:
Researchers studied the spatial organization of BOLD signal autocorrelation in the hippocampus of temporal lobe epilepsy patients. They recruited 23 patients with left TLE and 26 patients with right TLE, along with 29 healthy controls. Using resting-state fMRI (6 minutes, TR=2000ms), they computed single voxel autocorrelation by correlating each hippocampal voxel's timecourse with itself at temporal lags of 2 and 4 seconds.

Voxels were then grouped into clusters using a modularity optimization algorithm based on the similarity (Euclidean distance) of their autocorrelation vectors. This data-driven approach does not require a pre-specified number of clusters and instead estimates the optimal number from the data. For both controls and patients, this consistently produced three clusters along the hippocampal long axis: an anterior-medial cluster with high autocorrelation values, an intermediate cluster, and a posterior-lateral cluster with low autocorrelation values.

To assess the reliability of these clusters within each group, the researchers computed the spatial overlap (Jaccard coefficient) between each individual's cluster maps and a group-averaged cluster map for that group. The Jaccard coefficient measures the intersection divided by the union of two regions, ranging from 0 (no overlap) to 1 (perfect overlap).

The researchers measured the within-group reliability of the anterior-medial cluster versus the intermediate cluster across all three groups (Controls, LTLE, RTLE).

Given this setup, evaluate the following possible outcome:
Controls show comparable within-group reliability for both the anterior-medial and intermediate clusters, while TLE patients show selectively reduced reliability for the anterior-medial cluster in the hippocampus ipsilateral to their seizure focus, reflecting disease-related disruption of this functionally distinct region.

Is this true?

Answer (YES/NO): NO